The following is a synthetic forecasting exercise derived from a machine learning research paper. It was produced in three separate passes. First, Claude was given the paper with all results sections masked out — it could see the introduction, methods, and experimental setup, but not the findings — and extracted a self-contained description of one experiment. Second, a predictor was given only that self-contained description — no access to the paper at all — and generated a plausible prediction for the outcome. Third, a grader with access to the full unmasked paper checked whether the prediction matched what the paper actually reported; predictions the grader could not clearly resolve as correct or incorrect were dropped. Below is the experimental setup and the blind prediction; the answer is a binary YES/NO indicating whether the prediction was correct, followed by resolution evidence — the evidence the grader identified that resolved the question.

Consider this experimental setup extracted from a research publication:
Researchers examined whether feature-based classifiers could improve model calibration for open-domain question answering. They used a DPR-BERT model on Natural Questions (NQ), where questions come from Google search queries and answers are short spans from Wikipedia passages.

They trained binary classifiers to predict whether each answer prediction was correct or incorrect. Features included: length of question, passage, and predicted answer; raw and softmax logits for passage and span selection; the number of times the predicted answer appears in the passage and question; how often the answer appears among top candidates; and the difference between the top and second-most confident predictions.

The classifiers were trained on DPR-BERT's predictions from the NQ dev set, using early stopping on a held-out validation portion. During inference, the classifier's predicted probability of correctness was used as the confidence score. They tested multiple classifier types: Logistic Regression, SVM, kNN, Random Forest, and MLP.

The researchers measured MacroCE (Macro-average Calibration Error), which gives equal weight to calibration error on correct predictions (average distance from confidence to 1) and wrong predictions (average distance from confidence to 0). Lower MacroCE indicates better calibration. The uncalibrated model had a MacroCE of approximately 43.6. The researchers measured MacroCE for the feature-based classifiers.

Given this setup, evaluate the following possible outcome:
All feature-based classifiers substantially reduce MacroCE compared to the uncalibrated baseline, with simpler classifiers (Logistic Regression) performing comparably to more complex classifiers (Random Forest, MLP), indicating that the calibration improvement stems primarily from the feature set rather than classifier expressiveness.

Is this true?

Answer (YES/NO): NO